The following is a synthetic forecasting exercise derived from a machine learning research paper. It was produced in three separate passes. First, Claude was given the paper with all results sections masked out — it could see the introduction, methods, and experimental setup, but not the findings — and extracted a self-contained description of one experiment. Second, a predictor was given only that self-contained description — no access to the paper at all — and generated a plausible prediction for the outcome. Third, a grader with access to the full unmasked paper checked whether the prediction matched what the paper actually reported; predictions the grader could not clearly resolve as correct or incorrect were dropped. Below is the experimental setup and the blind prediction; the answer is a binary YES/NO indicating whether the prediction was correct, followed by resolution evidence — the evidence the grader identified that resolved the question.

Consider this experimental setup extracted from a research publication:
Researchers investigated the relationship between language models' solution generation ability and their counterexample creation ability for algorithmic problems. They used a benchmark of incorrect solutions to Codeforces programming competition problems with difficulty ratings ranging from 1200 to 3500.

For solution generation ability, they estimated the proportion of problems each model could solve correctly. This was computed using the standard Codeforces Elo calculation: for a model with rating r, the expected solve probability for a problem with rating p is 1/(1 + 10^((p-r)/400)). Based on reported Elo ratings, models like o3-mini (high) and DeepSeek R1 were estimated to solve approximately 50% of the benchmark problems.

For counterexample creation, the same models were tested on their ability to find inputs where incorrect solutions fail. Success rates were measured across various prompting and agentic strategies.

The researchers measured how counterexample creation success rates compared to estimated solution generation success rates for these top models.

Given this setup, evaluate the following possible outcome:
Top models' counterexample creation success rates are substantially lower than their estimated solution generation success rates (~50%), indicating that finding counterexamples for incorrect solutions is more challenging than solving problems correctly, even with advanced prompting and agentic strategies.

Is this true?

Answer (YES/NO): YES